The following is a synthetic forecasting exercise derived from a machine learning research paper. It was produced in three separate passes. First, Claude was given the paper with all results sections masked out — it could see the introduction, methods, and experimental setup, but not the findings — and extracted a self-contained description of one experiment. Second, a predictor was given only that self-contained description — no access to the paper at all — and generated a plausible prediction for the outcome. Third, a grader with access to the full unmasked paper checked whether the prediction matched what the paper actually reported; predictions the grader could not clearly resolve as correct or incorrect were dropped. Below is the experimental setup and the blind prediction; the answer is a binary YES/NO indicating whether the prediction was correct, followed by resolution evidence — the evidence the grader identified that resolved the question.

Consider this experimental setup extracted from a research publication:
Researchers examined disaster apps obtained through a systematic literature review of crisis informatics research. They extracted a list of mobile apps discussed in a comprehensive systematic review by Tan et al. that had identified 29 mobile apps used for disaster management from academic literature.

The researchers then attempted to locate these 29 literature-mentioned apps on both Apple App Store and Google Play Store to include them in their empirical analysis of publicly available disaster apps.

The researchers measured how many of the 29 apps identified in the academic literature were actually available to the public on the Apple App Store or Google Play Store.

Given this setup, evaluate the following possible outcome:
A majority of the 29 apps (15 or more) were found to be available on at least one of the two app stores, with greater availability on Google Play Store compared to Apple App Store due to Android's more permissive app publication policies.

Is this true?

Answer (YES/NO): NO